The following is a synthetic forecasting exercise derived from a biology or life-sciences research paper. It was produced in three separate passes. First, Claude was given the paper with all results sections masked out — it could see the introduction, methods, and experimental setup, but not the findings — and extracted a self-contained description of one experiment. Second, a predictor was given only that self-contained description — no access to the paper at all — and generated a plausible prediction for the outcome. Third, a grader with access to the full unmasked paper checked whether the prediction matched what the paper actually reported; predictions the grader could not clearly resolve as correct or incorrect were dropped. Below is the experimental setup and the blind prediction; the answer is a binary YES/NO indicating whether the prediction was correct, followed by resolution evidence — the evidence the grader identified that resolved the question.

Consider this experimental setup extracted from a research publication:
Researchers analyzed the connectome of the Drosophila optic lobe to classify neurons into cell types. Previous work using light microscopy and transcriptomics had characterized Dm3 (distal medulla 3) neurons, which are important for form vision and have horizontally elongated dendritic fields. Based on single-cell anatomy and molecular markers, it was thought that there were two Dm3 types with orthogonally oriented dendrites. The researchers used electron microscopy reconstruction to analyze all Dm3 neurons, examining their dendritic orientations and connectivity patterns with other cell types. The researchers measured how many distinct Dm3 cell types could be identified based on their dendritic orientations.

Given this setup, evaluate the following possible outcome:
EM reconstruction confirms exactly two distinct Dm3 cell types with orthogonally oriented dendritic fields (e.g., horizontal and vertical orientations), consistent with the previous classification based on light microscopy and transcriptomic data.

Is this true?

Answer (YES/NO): NO